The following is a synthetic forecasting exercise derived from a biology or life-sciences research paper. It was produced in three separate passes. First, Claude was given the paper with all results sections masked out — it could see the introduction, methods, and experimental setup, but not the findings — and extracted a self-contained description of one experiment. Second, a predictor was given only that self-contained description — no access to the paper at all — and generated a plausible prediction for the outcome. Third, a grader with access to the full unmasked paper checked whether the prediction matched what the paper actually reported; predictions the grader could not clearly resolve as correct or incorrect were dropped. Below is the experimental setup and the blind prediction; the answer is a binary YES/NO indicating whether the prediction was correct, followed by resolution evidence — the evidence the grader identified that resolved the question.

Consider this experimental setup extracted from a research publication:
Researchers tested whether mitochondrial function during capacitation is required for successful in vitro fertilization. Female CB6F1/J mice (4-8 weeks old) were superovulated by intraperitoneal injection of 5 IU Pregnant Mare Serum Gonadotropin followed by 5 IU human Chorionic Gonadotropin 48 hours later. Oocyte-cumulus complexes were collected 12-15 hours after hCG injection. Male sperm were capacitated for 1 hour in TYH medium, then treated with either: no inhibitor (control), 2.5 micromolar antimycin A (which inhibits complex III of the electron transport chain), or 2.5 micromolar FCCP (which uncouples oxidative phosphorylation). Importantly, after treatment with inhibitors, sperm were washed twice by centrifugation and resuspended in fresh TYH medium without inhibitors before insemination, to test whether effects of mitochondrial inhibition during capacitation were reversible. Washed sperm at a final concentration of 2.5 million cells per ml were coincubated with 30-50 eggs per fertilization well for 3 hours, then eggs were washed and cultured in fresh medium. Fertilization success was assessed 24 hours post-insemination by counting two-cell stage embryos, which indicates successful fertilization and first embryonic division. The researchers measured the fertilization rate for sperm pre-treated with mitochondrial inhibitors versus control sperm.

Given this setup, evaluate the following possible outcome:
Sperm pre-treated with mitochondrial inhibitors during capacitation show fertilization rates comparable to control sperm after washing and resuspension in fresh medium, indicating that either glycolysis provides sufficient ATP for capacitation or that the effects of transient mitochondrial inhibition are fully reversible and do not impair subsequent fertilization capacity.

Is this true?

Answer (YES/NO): NO